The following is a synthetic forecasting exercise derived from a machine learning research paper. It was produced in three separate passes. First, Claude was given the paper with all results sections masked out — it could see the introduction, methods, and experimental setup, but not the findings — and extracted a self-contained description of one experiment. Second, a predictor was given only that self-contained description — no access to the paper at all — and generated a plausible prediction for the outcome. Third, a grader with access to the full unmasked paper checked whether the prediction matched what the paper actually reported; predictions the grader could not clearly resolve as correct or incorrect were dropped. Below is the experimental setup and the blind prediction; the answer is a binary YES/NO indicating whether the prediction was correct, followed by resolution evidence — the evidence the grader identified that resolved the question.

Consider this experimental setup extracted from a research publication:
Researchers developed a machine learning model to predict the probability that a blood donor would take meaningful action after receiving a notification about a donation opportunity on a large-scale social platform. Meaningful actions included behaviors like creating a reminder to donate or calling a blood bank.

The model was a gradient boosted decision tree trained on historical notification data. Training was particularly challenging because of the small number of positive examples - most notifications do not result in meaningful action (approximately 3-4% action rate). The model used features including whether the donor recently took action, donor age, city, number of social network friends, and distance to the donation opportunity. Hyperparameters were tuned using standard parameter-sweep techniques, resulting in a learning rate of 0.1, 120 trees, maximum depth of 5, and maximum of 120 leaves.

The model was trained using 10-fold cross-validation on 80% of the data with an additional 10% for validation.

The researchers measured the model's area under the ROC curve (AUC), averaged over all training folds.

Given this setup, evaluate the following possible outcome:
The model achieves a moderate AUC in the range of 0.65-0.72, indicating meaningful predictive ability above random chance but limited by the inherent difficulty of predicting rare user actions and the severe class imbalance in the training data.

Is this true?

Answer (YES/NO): YES